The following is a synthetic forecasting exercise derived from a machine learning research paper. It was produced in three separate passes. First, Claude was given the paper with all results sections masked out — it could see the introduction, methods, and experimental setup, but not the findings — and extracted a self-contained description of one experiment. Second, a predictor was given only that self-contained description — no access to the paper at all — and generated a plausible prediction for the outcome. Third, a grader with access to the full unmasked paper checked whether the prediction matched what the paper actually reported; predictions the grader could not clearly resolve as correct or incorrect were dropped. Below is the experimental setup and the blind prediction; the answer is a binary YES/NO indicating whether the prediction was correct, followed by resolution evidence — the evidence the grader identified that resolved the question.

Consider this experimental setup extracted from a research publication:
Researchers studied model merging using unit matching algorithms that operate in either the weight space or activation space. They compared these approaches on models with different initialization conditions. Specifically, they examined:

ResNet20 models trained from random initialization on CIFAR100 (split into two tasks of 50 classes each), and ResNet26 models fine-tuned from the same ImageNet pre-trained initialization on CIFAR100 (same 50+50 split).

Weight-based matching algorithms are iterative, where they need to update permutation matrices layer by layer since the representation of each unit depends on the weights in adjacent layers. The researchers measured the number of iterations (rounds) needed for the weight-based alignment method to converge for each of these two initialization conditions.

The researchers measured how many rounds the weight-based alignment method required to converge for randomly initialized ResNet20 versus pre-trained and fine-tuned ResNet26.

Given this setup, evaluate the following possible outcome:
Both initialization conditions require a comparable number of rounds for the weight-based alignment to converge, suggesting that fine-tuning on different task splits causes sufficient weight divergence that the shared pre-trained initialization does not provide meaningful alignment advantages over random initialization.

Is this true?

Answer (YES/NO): NO